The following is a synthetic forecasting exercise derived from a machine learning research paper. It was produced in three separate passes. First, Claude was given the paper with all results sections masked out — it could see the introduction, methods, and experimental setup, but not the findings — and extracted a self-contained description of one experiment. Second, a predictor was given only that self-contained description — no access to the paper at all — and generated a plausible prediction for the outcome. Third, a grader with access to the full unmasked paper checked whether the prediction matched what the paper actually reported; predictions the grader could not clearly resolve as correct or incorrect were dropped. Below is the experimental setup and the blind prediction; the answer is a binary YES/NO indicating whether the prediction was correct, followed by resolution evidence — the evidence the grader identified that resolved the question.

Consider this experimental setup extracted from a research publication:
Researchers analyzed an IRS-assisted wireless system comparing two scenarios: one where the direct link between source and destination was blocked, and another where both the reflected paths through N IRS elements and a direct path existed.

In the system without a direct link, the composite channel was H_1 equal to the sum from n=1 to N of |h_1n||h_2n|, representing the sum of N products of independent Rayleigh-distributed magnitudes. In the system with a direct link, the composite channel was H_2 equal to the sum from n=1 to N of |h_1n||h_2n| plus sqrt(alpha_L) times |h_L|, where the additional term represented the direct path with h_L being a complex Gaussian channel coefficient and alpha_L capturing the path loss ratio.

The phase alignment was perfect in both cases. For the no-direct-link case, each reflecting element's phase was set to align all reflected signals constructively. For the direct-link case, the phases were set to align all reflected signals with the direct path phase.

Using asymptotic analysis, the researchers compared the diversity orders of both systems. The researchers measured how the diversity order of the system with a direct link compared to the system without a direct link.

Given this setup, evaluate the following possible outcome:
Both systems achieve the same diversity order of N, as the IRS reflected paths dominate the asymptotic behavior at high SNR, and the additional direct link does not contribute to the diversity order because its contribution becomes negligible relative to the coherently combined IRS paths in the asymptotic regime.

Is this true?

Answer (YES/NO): NO